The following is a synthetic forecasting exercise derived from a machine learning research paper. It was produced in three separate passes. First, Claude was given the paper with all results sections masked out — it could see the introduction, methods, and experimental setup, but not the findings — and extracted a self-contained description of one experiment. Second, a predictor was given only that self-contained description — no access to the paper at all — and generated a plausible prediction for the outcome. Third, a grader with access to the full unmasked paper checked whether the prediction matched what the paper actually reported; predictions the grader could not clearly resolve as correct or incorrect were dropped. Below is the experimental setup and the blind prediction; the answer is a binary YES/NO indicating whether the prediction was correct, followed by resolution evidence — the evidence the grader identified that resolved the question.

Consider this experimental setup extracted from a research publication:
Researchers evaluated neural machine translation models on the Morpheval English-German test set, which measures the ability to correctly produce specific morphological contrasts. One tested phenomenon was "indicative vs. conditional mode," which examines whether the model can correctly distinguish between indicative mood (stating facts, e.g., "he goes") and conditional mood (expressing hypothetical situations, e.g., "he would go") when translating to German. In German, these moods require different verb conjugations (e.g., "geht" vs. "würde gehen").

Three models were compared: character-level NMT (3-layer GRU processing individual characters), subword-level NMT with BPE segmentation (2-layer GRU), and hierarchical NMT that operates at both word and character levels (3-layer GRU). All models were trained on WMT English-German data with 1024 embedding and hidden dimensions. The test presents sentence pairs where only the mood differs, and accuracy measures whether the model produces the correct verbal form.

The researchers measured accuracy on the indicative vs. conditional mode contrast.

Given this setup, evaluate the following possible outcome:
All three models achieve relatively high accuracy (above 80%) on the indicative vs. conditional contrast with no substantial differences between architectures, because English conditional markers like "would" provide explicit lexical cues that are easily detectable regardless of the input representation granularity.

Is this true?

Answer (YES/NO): NO